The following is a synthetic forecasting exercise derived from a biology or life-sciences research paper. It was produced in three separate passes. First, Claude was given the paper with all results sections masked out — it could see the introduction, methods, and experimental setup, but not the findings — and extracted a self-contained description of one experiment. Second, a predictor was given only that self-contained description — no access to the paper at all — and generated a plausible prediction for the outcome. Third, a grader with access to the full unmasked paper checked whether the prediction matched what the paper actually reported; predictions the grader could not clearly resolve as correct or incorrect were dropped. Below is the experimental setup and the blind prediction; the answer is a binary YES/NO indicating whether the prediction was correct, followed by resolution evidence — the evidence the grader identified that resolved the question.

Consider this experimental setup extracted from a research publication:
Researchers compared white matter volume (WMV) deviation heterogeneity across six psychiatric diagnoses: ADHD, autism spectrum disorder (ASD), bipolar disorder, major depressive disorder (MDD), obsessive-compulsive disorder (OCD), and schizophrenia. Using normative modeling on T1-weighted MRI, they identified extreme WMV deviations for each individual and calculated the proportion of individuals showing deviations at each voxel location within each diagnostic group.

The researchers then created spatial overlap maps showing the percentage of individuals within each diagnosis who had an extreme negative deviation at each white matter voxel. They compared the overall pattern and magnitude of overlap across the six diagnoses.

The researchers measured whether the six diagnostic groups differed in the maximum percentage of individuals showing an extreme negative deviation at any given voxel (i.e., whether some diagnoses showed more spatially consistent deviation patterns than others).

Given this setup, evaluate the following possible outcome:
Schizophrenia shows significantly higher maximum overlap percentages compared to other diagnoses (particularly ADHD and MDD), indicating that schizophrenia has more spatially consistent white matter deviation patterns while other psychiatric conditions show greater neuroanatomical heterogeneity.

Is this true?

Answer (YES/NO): NO